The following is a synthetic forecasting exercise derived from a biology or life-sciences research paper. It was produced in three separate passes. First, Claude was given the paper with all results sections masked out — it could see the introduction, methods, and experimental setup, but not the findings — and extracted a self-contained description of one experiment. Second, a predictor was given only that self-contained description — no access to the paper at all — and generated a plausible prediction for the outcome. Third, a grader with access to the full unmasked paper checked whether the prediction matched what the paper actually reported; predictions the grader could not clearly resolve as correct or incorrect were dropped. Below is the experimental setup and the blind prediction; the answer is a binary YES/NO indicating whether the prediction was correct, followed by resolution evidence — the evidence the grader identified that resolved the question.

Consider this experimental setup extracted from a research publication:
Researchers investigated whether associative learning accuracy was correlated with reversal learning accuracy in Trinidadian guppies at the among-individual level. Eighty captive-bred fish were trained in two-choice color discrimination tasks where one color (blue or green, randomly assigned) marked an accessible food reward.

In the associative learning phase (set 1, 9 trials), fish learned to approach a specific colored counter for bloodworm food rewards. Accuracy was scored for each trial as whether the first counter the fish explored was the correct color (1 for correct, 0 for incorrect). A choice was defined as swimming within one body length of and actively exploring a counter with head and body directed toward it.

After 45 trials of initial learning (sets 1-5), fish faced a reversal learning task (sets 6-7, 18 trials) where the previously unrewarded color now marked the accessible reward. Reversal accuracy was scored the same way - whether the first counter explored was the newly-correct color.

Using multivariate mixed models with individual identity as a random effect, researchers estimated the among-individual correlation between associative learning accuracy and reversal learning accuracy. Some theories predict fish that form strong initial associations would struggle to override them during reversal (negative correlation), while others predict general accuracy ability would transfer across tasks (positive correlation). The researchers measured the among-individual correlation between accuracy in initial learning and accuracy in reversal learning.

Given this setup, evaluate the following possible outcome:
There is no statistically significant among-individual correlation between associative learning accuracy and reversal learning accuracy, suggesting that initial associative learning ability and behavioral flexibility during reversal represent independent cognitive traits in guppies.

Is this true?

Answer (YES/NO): NO